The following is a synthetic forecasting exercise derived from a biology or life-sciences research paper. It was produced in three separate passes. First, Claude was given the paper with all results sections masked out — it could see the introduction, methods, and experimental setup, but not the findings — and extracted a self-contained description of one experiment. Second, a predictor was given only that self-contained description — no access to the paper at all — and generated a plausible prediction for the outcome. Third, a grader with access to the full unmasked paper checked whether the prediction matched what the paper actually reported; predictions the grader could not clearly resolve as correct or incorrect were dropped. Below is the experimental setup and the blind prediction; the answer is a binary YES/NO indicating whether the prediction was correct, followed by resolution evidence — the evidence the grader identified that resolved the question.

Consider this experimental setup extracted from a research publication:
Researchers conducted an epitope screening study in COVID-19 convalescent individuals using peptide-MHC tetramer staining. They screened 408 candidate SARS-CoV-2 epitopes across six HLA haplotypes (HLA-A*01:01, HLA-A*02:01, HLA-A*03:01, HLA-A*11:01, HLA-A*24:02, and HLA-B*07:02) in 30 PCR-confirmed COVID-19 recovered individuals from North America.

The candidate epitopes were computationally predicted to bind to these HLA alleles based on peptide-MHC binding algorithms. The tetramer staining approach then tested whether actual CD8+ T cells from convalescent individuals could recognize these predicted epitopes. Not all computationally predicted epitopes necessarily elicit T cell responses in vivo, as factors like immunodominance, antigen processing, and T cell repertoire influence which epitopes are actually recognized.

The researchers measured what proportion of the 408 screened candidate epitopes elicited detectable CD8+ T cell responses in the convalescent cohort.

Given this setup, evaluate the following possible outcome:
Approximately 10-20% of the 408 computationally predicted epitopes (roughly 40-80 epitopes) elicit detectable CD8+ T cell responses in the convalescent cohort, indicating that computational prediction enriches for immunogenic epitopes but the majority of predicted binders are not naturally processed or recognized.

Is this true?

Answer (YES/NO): YES